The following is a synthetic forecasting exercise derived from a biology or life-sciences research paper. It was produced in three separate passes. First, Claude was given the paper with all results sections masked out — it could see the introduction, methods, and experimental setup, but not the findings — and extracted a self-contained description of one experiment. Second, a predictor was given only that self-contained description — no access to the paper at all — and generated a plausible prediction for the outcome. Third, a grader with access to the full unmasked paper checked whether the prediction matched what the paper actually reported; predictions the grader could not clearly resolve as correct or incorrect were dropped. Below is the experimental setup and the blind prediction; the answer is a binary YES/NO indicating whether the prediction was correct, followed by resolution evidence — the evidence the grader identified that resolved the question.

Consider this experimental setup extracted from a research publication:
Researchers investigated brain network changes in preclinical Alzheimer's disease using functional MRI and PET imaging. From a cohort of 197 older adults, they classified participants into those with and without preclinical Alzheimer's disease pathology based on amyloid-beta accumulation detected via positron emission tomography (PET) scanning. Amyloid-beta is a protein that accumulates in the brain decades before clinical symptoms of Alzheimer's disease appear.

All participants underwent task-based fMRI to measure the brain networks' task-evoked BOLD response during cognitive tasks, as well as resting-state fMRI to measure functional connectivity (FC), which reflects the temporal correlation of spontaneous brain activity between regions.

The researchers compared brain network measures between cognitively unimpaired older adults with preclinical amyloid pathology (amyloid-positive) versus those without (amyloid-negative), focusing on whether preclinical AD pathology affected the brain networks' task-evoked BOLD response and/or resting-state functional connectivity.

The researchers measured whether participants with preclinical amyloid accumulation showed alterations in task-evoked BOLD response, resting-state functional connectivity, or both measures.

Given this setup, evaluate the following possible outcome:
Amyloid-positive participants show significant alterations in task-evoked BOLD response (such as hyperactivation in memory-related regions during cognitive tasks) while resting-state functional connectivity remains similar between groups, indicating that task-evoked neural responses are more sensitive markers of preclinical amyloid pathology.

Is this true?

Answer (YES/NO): NO